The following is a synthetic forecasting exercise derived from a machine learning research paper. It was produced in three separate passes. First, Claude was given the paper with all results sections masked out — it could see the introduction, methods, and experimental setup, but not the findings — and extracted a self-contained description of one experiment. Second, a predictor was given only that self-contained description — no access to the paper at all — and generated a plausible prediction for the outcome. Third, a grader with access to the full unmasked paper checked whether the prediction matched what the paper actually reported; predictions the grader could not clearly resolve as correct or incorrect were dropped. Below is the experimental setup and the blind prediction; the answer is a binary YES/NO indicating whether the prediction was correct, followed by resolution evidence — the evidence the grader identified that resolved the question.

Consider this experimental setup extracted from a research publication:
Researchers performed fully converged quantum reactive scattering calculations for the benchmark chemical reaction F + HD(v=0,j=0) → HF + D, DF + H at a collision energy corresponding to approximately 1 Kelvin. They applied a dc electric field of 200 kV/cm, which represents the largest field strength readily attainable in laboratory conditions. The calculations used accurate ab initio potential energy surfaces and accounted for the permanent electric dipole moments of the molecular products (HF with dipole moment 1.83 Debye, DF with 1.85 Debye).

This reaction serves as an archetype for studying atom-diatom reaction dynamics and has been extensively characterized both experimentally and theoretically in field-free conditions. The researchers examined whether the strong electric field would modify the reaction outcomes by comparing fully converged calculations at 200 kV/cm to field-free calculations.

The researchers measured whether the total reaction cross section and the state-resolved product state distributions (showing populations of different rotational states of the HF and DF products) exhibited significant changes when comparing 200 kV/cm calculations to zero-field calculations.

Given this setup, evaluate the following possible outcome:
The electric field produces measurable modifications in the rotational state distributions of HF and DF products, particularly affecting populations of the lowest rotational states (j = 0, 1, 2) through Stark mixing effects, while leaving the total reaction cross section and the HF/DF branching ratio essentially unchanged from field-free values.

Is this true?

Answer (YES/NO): NO